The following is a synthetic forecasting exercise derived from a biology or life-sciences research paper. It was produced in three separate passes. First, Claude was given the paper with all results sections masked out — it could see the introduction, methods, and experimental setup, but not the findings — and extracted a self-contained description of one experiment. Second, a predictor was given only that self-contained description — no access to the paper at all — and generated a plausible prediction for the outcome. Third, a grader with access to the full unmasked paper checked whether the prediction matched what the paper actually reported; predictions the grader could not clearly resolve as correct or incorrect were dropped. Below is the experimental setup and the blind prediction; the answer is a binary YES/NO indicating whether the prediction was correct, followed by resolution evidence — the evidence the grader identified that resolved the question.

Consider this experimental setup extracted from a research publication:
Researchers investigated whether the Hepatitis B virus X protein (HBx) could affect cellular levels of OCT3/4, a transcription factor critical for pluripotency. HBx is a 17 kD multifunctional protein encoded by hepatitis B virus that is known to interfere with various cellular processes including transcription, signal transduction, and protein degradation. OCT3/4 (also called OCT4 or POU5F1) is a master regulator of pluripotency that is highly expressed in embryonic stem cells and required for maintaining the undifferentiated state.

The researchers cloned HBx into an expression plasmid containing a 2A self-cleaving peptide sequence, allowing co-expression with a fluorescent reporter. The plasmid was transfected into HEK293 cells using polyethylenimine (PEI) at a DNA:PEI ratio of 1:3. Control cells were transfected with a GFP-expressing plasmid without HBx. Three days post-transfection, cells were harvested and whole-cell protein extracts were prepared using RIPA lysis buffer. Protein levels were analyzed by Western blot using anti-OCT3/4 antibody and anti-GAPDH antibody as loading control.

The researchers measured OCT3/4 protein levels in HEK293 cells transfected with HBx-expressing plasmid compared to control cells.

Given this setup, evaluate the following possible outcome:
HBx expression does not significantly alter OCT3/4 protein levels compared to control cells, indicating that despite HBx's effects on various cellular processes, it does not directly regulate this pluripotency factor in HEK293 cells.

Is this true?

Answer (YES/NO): NO